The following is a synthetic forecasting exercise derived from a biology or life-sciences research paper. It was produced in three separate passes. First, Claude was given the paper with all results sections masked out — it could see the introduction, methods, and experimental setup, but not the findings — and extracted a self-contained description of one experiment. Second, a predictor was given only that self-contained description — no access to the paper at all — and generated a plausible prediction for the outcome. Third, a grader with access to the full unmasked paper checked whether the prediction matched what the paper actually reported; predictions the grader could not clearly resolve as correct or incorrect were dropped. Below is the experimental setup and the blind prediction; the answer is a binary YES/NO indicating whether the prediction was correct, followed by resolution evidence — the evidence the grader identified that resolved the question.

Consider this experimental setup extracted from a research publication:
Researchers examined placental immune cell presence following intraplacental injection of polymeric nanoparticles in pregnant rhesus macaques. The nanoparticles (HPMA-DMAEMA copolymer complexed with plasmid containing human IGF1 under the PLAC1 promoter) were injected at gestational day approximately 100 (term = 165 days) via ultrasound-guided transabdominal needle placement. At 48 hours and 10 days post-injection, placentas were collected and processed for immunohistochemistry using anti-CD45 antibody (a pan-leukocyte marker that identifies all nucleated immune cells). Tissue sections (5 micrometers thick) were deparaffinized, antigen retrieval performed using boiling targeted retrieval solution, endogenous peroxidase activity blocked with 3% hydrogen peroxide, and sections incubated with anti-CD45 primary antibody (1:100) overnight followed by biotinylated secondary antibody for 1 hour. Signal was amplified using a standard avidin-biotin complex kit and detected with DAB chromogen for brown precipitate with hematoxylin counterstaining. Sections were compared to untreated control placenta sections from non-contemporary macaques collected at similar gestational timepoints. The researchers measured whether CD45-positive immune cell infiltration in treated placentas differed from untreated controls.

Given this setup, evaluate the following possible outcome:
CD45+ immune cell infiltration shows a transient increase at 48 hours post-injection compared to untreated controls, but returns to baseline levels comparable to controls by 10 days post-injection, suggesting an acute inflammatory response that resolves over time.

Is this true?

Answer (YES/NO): NO